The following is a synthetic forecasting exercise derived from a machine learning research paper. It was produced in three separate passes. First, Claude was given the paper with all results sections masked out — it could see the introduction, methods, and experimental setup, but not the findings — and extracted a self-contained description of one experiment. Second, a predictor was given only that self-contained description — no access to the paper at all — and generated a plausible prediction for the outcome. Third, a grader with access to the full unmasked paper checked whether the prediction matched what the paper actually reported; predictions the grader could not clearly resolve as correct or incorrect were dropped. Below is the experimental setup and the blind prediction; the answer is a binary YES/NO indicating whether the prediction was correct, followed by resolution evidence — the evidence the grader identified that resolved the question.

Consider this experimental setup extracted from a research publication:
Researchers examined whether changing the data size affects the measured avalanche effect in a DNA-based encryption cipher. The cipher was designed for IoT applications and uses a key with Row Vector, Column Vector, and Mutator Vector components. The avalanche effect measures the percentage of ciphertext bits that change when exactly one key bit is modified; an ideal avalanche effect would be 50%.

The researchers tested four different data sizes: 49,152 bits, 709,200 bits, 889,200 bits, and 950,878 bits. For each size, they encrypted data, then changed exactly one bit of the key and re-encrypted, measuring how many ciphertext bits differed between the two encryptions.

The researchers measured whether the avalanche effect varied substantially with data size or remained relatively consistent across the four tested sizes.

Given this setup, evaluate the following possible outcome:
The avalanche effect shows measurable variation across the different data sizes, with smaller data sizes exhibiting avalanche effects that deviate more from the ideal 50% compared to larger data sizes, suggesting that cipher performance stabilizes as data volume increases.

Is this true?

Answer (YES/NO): NO